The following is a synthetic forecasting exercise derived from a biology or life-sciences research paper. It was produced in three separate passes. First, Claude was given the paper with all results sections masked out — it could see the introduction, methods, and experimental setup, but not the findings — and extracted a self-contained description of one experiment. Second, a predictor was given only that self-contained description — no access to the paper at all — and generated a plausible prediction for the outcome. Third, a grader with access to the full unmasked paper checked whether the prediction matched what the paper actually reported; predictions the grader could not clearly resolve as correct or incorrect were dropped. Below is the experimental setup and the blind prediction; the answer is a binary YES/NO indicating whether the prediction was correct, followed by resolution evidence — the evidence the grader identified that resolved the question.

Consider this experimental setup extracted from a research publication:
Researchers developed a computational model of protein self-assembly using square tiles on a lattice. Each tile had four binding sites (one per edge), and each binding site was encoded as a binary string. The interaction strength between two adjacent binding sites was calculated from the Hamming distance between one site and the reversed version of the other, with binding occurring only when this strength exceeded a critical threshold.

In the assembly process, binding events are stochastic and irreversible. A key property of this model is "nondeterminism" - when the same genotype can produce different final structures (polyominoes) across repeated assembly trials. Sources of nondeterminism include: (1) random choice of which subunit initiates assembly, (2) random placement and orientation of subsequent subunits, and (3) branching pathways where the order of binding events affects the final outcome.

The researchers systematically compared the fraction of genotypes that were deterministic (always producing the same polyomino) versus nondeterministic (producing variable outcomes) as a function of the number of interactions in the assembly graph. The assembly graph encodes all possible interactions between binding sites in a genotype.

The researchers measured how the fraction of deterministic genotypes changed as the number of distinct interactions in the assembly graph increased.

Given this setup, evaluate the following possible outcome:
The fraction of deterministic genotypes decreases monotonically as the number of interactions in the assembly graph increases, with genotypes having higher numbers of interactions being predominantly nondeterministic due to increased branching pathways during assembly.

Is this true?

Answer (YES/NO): NO